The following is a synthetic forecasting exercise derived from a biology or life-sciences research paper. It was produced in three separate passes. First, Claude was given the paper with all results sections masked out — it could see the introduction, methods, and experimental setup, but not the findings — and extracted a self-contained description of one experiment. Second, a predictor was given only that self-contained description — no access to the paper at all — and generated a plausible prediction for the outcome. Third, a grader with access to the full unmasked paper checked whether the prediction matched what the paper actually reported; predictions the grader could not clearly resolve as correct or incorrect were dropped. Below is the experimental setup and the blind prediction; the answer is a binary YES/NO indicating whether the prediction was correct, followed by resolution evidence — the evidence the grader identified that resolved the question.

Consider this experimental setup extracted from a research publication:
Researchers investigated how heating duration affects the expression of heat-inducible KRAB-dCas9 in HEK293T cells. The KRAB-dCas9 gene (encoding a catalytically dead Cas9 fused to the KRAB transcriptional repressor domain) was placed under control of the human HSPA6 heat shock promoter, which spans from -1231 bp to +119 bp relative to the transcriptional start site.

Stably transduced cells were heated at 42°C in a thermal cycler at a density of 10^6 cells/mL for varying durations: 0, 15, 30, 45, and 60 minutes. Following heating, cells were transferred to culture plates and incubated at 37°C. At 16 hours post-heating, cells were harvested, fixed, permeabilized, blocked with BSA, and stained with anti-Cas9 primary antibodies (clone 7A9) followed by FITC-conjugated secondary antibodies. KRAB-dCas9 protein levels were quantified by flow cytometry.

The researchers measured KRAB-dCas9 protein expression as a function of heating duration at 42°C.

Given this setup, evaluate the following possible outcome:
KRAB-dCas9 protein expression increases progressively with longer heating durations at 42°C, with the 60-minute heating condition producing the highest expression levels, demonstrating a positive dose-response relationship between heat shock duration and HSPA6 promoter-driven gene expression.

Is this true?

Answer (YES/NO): YES